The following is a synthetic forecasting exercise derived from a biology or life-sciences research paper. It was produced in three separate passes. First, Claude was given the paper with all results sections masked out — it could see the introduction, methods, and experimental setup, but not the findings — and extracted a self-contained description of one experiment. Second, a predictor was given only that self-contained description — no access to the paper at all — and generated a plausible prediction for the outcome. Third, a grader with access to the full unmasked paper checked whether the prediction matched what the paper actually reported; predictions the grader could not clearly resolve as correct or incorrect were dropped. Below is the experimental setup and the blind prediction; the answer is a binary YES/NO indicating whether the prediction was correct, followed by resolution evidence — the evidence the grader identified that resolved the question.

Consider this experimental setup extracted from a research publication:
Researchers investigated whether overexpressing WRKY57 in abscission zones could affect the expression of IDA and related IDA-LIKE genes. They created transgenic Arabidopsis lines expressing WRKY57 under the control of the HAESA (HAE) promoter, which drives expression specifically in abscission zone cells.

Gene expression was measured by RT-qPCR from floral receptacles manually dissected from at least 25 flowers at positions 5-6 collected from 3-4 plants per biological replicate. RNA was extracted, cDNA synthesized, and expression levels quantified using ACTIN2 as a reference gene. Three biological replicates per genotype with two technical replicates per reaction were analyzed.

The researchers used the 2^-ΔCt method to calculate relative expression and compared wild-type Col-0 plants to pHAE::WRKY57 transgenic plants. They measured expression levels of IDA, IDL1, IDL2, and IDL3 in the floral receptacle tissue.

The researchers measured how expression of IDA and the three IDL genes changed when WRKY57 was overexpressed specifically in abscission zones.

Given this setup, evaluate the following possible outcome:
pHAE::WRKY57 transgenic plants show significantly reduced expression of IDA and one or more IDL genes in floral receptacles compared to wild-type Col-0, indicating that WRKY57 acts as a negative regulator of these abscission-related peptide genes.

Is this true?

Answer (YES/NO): NO